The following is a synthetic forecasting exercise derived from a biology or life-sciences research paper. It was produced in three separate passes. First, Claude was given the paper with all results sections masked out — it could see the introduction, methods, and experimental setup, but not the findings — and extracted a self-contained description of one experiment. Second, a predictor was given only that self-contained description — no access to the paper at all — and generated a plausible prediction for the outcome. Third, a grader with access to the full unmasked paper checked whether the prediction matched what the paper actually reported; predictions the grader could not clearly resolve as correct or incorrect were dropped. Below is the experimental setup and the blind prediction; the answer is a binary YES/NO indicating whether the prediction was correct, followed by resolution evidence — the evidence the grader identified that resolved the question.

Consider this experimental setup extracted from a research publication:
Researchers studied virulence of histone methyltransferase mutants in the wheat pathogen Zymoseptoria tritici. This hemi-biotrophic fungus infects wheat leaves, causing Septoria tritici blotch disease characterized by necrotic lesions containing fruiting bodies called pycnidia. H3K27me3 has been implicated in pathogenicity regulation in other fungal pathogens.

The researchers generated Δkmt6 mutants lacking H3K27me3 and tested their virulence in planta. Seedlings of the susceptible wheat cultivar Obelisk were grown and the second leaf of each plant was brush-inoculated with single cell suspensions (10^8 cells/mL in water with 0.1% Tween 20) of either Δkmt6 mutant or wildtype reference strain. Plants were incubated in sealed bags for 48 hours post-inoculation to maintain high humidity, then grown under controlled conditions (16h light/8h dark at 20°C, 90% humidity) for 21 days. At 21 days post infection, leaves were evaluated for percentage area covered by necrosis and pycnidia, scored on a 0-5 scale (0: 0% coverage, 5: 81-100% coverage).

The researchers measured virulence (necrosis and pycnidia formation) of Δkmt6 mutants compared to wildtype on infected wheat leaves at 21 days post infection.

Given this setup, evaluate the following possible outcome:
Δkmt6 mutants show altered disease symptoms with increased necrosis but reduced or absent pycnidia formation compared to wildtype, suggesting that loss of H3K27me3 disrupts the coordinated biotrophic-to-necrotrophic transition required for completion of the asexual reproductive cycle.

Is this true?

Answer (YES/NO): NO